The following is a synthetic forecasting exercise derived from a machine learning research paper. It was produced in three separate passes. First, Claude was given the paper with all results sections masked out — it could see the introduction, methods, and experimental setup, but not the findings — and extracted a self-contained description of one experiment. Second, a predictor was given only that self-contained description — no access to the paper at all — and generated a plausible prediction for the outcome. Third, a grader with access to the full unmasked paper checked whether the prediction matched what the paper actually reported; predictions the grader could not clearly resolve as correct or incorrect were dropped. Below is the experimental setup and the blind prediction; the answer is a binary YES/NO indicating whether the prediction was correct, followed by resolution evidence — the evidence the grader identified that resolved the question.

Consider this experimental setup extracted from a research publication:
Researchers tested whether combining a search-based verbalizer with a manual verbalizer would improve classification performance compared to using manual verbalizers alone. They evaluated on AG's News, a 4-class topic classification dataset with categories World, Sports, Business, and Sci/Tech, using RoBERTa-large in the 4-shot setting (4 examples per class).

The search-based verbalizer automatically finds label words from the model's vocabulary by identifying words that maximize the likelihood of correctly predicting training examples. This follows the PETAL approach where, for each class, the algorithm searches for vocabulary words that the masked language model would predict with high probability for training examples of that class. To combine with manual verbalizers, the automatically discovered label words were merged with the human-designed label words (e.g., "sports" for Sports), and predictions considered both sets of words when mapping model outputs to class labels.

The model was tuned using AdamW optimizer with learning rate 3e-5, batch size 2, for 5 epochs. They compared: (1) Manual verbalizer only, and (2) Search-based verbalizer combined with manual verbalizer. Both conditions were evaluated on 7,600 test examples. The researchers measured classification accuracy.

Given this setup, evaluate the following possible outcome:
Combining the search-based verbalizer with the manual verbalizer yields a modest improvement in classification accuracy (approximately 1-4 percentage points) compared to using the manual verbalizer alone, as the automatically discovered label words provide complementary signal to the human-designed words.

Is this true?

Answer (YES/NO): NO